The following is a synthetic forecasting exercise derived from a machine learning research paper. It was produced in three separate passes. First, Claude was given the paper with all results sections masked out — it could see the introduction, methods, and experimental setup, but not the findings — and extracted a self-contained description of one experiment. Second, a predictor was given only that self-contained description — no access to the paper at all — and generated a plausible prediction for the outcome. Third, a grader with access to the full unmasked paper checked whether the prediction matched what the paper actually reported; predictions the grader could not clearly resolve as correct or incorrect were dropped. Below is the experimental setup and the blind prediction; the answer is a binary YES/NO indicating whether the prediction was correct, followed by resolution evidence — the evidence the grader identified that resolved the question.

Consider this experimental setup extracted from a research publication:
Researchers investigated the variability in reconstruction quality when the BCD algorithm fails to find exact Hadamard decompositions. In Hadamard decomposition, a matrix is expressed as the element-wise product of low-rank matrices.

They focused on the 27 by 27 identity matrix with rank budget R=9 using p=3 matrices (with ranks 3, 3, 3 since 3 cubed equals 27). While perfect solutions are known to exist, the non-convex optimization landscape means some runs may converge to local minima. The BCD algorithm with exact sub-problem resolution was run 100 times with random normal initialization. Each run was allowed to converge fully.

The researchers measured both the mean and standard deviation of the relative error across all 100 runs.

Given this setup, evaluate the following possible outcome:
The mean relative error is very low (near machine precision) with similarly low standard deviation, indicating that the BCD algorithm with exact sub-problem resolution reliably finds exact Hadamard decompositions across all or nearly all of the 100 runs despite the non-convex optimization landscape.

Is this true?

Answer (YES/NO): NO